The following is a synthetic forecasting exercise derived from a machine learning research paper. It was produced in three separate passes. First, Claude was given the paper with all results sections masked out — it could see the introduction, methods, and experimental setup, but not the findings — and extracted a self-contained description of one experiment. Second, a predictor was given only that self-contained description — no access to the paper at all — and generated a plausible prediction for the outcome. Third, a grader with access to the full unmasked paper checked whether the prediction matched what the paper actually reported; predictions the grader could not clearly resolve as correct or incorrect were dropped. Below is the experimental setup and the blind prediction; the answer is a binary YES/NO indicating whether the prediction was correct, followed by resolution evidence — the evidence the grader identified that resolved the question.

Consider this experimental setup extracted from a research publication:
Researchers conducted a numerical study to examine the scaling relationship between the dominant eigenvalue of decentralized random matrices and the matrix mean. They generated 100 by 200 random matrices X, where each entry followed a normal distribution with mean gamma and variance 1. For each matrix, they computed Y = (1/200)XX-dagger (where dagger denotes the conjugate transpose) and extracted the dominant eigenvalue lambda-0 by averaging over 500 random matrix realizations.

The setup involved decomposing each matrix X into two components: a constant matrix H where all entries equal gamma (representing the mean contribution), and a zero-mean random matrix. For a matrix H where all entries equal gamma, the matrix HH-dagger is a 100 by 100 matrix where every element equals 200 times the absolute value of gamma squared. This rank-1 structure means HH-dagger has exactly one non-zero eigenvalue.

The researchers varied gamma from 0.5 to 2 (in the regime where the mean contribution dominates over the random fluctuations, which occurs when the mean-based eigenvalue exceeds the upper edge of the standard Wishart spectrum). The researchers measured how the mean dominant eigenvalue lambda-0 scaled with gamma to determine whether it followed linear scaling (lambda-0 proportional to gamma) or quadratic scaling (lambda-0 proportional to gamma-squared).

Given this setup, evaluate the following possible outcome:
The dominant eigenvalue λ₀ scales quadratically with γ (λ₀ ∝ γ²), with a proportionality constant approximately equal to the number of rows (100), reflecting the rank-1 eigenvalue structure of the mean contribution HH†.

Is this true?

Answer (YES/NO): YES